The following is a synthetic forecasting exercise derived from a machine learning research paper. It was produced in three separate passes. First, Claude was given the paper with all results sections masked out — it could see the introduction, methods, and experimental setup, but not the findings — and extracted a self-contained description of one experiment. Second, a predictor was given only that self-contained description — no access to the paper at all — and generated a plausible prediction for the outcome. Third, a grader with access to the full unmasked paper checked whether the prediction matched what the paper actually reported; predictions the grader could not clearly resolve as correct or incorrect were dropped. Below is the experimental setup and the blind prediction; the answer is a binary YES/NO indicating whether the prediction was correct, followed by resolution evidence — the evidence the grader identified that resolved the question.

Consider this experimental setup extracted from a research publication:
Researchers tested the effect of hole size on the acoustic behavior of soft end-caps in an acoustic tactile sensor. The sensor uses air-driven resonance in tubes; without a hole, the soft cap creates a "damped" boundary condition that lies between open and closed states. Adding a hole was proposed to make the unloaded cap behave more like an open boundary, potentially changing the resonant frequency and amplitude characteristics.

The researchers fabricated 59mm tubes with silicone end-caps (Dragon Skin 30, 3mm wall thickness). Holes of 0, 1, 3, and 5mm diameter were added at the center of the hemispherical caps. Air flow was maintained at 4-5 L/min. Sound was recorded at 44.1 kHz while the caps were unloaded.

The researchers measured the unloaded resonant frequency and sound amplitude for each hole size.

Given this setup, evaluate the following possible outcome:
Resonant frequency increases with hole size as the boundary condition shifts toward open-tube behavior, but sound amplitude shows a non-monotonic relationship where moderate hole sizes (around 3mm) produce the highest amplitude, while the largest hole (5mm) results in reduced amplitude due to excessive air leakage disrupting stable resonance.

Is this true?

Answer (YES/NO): NO